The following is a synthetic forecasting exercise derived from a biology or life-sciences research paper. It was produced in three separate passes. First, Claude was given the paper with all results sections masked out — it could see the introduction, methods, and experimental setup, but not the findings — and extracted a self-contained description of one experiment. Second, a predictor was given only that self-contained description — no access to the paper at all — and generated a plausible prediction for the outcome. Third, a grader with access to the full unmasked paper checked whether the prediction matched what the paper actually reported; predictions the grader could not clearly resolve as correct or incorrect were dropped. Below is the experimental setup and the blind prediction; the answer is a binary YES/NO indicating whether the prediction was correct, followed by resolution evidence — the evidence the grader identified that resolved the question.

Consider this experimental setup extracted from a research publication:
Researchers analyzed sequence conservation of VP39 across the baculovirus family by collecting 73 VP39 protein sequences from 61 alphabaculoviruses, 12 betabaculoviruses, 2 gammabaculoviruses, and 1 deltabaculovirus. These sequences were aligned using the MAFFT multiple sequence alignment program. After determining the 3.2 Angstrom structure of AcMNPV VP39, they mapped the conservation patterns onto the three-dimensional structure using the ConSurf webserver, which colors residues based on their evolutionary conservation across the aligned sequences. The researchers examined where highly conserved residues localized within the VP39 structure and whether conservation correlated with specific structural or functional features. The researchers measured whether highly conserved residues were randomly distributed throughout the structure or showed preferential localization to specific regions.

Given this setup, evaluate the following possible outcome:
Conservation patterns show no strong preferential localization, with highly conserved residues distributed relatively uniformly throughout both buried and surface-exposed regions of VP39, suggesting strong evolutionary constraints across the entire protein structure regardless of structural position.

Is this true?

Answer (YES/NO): NO